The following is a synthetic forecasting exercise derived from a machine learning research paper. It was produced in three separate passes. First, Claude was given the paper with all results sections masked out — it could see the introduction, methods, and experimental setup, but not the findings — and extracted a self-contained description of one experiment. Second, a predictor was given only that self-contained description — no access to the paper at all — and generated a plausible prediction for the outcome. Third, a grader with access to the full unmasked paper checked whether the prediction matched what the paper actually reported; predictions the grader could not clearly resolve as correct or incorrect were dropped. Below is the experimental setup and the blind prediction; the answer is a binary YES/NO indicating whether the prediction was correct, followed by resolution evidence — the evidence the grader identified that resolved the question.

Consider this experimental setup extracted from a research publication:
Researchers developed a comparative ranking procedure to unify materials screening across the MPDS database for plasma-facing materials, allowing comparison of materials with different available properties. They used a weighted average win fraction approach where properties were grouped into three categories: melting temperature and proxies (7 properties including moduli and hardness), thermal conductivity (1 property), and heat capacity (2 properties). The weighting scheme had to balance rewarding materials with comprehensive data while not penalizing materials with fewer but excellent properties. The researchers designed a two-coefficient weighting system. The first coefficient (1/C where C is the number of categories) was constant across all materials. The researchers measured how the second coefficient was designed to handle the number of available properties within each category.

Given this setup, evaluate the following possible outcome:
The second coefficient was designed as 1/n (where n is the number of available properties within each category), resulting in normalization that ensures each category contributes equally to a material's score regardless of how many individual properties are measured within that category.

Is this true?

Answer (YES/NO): YES